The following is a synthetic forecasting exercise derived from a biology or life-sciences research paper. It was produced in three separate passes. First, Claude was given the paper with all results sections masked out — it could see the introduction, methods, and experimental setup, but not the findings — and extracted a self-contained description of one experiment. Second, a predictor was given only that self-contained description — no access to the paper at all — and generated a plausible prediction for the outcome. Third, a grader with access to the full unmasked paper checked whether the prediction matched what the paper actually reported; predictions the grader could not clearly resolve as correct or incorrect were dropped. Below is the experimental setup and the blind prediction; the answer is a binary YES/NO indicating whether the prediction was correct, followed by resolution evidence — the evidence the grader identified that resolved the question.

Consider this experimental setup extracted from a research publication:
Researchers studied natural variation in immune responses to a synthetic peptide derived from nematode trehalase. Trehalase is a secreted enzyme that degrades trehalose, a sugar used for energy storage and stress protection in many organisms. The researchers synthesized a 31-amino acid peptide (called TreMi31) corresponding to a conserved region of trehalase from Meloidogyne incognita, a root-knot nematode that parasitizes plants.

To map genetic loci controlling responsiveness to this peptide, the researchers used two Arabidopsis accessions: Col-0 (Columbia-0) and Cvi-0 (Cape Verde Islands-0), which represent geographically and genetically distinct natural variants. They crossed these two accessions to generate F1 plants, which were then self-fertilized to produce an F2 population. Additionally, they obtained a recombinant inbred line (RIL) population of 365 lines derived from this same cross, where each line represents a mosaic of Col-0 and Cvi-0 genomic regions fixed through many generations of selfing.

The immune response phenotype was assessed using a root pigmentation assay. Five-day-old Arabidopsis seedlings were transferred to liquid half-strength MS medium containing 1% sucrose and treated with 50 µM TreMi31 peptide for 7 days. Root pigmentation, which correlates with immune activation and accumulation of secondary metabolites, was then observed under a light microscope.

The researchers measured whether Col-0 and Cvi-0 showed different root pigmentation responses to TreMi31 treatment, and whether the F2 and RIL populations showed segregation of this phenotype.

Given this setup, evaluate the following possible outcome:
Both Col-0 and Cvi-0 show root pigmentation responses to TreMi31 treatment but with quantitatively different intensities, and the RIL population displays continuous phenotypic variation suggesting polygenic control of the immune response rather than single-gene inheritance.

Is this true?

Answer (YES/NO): NO